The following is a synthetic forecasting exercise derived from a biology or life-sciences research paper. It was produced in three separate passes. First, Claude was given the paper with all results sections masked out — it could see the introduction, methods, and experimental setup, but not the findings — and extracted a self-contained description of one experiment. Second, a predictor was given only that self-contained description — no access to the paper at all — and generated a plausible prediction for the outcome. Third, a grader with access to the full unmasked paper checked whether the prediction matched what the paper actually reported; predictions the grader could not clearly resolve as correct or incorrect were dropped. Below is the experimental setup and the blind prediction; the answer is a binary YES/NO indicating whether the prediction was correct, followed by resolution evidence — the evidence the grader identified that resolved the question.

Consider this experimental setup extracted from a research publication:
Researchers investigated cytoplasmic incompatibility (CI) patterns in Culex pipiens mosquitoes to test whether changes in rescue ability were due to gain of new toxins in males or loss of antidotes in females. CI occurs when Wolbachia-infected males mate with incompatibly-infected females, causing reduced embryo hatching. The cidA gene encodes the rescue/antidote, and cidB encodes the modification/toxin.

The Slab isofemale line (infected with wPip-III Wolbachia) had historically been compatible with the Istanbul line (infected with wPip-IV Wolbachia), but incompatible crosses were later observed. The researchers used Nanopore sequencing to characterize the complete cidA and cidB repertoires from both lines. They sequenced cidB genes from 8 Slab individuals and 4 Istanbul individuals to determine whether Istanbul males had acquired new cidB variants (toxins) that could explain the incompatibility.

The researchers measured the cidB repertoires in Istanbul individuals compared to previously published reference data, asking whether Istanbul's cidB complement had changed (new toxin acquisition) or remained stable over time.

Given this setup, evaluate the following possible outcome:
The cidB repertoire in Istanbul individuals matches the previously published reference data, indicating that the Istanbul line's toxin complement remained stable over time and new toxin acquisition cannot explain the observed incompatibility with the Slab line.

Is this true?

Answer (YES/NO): YES